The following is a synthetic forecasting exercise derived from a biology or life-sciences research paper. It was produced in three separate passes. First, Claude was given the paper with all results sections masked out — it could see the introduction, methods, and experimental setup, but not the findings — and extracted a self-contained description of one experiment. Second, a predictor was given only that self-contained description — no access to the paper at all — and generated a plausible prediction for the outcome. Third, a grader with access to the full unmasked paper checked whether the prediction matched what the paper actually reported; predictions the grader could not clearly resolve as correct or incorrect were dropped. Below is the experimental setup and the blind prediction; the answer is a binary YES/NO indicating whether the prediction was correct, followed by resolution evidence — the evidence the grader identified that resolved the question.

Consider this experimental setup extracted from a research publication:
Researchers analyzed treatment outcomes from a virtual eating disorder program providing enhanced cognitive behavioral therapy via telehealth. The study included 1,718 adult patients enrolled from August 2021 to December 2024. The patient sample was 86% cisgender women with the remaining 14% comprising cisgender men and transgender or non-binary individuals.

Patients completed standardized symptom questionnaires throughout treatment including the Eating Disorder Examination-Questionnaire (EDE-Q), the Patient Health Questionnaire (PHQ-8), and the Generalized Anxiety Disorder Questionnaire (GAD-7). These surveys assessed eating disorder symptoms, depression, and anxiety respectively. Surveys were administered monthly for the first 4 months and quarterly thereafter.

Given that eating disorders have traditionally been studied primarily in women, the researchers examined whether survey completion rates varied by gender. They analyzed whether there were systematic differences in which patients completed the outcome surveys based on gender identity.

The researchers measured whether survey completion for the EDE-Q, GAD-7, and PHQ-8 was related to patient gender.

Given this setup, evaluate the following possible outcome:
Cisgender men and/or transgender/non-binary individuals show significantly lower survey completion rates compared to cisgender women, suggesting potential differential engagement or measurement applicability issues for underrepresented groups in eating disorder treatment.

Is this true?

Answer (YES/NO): NO